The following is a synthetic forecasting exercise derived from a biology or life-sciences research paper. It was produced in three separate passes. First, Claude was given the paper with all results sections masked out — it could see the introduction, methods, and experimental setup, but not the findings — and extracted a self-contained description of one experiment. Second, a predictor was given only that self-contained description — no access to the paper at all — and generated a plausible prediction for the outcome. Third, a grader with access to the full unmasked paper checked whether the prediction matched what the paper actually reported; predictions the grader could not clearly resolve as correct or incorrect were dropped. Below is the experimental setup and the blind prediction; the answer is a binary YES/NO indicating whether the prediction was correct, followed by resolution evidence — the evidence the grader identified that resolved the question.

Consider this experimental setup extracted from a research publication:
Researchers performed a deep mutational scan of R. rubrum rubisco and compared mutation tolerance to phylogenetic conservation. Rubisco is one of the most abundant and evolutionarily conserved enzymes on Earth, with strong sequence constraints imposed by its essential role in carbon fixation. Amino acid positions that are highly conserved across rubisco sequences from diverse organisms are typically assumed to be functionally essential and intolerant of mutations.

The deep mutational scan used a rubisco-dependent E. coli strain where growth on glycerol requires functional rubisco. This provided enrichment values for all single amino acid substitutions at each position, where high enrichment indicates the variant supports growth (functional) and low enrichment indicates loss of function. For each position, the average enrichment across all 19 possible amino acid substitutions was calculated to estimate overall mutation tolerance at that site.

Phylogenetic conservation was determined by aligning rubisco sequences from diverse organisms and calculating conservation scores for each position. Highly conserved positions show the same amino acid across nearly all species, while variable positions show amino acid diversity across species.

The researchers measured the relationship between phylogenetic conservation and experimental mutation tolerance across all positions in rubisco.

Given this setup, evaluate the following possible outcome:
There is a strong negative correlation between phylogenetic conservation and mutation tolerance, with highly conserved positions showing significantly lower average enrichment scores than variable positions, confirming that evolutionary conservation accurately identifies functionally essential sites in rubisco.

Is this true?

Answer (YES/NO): NO